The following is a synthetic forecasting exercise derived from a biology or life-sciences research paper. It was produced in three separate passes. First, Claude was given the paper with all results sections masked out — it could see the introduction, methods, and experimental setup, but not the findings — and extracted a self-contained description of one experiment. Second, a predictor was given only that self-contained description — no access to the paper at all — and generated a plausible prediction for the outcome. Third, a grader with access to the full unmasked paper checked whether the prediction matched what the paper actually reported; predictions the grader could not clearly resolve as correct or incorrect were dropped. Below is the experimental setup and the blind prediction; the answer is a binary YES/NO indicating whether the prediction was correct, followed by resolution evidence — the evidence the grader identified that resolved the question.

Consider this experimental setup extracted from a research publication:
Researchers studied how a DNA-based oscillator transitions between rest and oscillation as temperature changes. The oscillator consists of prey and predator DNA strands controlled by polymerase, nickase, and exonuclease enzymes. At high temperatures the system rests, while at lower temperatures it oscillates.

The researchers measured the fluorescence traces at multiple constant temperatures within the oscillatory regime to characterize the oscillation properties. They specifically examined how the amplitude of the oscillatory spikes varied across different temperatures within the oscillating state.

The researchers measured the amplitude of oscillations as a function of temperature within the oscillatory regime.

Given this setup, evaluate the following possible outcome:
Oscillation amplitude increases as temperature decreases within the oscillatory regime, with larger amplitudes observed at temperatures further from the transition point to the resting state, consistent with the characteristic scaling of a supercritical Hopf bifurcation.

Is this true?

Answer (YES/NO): NO